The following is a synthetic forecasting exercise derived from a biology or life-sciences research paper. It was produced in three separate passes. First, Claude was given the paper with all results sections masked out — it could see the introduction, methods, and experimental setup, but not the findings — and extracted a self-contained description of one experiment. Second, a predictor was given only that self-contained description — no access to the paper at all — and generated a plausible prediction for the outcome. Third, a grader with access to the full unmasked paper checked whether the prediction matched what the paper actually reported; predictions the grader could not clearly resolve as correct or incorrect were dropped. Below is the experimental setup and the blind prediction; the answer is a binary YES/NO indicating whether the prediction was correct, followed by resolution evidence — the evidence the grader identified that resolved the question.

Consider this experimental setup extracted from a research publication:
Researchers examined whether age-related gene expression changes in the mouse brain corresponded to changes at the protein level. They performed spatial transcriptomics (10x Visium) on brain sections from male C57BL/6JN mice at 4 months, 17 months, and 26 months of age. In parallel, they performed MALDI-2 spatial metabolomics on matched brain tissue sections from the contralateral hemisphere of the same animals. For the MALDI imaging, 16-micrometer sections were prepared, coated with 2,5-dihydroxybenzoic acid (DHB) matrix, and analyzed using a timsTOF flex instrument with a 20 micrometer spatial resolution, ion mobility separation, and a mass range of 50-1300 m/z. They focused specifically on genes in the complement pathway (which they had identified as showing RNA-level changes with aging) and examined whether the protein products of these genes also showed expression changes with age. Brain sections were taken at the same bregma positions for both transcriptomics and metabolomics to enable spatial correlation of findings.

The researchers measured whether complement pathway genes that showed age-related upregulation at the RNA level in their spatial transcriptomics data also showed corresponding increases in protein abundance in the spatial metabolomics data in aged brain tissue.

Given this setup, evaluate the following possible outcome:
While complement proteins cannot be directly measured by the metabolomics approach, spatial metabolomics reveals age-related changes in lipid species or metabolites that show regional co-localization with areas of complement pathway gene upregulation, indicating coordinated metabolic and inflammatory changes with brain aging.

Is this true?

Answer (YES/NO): NO